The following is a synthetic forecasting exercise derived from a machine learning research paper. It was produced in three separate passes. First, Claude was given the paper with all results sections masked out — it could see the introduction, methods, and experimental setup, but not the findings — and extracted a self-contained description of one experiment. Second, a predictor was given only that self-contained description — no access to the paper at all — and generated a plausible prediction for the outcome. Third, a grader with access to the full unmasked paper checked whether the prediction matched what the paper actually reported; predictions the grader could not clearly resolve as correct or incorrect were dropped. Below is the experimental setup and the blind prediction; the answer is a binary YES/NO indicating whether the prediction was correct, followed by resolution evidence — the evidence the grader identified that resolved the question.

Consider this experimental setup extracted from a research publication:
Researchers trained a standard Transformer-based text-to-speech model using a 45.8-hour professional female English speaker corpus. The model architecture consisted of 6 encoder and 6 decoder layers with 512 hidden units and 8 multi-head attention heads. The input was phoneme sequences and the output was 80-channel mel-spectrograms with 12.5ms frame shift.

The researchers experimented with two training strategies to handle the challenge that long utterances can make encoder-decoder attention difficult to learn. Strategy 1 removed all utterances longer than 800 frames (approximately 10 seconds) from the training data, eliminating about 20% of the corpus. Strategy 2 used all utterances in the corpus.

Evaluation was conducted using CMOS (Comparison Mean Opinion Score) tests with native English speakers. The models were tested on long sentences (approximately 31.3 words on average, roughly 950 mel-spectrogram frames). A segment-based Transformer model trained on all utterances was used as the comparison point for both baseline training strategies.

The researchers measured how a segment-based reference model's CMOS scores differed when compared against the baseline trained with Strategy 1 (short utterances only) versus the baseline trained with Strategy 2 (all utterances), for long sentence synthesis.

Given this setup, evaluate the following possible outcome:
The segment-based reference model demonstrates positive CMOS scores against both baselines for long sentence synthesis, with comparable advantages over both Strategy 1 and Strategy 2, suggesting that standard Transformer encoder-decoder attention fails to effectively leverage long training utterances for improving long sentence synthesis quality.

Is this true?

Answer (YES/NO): NO